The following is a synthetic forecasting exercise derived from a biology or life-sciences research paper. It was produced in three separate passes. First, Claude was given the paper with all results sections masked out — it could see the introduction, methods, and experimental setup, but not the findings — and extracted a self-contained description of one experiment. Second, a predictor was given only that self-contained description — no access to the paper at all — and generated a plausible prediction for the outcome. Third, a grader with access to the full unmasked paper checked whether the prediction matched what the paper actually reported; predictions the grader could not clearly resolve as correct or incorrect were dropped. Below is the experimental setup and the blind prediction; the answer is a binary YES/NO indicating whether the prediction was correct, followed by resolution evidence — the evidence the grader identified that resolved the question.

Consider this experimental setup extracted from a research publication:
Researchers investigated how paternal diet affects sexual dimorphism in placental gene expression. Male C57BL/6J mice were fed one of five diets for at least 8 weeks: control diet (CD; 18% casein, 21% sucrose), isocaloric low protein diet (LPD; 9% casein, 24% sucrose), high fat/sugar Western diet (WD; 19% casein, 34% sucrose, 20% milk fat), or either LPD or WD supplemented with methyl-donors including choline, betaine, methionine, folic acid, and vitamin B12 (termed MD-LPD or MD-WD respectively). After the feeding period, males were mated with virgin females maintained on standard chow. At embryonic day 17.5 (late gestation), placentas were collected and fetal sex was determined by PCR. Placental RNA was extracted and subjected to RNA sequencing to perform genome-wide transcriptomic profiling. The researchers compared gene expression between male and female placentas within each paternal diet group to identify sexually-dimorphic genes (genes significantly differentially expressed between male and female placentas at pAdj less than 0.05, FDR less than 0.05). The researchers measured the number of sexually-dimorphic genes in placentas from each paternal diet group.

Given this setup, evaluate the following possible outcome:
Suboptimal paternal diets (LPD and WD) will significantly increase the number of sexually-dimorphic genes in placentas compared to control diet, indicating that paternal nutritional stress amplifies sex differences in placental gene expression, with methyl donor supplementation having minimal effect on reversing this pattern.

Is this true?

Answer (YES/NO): NO